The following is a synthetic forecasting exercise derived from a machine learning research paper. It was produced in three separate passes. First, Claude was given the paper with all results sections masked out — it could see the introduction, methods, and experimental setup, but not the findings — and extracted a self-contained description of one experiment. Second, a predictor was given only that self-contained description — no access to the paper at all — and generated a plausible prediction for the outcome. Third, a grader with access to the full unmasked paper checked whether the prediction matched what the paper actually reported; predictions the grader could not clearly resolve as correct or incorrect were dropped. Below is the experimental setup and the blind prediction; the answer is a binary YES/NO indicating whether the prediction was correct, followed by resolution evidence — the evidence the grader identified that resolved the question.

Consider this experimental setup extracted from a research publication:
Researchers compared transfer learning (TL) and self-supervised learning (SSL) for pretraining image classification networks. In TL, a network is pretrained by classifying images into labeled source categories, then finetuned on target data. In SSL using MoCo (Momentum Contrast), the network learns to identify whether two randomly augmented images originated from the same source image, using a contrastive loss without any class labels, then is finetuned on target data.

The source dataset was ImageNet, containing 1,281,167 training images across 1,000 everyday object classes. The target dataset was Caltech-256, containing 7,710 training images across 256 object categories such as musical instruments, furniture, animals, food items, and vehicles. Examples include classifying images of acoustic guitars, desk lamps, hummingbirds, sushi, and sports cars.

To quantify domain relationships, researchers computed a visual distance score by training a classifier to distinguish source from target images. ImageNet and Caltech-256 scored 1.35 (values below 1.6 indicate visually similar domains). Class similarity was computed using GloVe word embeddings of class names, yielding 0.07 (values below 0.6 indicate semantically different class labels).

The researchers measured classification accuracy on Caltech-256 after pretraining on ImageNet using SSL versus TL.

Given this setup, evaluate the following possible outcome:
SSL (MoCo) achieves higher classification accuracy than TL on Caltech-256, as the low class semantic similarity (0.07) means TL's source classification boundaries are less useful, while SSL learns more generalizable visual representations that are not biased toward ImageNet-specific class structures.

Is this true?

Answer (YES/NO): NO